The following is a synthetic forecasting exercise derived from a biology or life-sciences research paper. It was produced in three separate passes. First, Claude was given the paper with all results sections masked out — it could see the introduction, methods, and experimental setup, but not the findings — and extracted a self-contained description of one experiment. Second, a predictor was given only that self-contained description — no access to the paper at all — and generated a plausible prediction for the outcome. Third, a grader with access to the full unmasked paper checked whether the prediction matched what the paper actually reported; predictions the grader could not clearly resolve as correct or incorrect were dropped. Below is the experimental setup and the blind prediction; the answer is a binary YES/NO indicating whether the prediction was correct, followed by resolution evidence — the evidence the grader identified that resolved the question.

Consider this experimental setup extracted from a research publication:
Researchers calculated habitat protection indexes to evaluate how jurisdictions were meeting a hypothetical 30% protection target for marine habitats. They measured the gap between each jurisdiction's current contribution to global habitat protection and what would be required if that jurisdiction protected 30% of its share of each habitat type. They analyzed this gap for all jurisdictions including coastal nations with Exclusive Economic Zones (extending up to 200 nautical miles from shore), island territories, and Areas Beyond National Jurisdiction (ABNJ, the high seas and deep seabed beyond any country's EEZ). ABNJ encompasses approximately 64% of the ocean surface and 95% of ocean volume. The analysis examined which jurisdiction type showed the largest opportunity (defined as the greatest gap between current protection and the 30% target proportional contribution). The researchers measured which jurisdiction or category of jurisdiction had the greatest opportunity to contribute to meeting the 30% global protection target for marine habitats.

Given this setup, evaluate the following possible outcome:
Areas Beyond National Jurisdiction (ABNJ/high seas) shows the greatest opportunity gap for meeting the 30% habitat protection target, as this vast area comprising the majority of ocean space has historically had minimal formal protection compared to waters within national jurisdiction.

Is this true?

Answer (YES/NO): YES